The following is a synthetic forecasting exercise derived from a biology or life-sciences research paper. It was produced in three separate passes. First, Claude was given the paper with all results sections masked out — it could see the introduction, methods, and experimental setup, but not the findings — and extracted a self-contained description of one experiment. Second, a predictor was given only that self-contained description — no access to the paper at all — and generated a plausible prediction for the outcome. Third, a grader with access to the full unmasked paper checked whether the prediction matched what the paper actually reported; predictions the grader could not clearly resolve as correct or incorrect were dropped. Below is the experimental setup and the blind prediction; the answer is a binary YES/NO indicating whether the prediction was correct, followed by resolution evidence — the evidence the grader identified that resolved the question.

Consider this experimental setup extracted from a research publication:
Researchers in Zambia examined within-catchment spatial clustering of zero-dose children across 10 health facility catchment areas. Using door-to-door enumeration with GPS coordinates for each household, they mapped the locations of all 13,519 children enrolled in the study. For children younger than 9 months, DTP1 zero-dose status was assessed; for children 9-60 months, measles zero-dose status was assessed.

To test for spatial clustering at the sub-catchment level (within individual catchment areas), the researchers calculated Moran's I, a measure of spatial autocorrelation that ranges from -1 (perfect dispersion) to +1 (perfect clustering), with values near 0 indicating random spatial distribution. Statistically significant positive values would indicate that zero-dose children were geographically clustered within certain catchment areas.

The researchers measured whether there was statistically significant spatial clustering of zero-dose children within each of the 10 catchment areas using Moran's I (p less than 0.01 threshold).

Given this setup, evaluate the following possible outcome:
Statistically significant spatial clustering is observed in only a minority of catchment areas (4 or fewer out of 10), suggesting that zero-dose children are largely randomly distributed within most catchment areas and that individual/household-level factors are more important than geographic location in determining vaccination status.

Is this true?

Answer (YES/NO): YES